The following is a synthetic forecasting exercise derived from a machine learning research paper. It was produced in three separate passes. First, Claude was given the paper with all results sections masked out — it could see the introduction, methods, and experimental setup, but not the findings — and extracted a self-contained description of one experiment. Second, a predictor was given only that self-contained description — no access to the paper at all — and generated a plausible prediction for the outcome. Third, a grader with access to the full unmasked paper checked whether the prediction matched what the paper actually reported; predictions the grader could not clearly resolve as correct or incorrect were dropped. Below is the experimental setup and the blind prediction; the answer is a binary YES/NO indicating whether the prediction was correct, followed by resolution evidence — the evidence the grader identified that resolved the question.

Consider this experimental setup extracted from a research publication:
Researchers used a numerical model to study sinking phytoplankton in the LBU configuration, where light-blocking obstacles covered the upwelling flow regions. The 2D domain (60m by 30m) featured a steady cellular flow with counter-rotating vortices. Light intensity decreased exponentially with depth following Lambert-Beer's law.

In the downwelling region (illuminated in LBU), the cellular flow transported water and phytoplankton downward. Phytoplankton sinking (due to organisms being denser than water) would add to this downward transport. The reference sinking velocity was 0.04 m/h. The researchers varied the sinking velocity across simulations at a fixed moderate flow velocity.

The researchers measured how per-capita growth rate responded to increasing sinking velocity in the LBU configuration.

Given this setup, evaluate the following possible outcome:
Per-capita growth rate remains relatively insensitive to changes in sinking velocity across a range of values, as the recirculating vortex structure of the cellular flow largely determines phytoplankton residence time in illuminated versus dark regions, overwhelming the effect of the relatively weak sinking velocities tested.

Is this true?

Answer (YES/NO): NO